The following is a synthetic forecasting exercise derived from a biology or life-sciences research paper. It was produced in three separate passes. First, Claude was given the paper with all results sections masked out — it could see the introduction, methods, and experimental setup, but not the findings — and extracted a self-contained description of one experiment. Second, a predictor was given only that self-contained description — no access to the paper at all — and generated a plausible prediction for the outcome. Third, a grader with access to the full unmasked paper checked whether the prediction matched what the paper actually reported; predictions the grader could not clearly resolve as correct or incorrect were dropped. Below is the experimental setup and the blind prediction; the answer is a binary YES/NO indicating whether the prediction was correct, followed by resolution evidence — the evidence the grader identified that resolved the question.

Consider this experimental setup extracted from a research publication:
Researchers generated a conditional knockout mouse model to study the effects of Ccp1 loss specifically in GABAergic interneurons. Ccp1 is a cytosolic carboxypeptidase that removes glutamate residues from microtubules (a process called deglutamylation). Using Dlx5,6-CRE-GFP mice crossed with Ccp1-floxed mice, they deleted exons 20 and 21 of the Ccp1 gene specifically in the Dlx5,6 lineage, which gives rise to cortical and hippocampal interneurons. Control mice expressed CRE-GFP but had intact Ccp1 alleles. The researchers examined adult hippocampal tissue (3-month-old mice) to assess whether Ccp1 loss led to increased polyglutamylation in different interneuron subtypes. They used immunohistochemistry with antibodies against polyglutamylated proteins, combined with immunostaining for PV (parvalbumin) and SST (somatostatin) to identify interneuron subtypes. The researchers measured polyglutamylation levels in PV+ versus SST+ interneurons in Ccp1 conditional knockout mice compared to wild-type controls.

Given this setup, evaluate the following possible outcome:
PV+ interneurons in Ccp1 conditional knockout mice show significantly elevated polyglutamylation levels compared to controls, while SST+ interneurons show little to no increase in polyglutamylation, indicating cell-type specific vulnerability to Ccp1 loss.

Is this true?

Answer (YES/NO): YES